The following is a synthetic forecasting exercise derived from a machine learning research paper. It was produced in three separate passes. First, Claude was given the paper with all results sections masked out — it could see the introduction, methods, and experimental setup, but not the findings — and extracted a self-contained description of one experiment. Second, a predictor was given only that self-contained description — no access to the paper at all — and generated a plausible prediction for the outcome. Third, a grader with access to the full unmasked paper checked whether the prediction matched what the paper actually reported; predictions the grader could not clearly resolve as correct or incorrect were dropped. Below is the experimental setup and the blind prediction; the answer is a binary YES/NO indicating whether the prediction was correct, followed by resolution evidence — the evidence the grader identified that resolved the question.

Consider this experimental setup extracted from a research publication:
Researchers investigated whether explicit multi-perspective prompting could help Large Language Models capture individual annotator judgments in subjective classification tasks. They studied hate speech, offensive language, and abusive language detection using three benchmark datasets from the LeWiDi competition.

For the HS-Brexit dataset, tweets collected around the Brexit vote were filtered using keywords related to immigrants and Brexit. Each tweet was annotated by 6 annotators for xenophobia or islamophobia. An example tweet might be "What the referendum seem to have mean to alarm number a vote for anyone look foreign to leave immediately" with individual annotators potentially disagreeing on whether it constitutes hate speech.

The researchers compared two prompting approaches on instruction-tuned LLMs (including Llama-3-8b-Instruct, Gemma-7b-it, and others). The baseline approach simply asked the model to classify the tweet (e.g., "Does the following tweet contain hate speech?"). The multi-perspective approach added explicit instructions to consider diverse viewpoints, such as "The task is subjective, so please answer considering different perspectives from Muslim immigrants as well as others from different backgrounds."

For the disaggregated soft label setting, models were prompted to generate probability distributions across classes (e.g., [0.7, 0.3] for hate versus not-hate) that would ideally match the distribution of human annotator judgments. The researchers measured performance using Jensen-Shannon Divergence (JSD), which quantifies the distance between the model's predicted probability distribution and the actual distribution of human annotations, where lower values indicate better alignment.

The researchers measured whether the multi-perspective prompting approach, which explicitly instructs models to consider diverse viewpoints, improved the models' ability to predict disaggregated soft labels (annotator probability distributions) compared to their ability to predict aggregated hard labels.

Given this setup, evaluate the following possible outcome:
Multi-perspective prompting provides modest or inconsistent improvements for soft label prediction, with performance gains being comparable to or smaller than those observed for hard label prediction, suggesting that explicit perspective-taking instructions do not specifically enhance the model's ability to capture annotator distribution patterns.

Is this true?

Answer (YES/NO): YES